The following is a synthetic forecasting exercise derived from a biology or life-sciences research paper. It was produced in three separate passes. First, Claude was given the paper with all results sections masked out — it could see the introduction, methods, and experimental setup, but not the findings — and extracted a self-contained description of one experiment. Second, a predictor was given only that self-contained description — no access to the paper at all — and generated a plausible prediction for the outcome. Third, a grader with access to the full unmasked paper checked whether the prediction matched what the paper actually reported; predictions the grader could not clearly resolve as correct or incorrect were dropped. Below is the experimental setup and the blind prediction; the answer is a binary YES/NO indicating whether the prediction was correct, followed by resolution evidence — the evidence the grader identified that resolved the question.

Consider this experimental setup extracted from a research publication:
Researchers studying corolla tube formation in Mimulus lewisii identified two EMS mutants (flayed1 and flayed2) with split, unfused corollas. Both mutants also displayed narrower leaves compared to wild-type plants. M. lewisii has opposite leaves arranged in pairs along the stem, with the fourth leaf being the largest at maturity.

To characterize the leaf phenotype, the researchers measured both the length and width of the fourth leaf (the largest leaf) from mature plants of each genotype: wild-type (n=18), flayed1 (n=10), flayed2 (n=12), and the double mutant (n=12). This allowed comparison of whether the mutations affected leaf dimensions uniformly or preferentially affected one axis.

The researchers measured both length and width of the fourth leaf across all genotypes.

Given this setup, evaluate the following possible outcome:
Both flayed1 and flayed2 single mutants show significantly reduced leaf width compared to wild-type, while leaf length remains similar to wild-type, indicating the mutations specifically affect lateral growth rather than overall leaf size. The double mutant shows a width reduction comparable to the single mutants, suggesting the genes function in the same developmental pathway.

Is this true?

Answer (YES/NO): YES